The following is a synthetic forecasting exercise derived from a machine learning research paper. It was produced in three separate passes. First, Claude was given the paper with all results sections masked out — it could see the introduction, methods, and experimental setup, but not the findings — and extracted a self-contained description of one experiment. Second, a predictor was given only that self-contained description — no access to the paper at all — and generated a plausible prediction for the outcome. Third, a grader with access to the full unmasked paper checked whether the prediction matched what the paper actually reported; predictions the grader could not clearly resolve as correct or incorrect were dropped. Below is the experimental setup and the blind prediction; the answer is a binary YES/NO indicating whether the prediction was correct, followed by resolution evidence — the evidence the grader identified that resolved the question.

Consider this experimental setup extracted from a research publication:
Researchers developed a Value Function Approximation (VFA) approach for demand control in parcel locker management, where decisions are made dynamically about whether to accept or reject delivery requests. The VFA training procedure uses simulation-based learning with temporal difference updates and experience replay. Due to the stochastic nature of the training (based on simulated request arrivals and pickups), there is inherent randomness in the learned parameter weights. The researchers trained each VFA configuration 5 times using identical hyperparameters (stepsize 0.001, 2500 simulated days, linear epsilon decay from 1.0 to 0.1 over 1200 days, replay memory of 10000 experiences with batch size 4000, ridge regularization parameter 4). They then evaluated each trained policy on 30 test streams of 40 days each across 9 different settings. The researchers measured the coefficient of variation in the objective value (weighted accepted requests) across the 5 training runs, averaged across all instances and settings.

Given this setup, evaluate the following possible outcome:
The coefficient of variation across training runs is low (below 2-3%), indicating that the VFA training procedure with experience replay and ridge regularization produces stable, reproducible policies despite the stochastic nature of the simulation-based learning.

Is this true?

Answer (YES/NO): YES